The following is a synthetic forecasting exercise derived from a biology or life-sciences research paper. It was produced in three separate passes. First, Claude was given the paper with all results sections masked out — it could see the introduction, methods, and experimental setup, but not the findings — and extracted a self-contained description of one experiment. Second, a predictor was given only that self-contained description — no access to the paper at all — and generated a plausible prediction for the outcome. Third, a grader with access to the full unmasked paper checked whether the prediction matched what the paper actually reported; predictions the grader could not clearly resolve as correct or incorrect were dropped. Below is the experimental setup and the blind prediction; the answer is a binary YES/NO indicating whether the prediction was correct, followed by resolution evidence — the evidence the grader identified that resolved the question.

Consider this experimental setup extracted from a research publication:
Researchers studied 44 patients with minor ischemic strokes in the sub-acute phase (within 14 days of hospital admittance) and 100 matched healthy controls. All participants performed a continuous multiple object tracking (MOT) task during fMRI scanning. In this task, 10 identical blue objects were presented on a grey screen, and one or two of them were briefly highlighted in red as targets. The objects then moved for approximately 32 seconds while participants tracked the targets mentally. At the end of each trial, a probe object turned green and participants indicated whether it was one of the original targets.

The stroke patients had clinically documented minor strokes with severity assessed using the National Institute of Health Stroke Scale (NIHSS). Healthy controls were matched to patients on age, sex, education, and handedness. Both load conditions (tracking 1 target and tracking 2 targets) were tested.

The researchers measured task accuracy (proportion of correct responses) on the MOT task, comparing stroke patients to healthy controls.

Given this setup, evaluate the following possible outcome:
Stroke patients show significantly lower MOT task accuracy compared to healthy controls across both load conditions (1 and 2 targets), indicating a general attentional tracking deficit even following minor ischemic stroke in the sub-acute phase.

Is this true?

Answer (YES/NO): NO